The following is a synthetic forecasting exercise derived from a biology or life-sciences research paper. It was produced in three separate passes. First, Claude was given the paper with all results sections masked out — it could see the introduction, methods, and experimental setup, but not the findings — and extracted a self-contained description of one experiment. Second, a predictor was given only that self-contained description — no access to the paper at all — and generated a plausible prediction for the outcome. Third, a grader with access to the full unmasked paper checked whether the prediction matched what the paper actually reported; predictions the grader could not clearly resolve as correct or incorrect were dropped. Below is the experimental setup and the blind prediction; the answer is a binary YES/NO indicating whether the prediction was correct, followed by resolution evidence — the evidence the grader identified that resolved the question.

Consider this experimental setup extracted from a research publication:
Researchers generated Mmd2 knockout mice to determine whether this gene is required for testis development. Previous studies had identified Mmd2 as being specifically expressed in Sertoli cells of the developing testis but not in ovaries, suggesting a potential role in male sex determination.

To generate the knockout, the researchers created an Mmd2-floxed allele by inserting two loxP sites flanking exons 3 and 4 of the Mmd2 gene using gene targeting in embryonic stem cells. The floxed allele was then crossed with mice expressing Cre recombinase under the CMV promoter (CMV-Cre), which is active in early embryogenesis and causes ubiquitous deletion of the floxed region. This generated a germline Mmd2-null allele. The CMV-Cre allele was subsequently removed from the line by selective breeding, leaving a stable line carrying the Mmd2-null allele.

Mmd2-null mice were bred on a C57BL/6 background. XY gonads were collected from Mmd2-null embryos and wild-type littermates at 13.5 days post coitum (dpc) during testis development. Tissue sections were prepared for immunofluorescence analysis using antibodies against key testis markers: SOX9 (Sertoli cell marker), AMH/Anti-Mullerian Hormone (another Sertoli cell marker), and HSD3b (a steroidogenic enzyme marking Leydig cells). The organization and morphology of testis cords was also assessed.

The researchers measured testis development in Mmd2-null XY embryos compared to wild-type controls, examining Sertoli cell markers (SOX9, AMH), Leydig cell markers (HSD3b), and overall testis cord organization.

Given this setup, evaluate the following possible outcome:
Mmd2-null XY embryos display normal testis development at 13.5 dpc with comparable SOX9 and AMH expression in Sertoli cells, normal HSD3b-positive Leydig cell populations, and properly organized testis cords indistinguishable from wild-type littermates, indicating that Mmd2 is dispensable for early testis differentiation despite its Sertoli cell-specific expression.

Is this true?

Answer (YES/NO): YES